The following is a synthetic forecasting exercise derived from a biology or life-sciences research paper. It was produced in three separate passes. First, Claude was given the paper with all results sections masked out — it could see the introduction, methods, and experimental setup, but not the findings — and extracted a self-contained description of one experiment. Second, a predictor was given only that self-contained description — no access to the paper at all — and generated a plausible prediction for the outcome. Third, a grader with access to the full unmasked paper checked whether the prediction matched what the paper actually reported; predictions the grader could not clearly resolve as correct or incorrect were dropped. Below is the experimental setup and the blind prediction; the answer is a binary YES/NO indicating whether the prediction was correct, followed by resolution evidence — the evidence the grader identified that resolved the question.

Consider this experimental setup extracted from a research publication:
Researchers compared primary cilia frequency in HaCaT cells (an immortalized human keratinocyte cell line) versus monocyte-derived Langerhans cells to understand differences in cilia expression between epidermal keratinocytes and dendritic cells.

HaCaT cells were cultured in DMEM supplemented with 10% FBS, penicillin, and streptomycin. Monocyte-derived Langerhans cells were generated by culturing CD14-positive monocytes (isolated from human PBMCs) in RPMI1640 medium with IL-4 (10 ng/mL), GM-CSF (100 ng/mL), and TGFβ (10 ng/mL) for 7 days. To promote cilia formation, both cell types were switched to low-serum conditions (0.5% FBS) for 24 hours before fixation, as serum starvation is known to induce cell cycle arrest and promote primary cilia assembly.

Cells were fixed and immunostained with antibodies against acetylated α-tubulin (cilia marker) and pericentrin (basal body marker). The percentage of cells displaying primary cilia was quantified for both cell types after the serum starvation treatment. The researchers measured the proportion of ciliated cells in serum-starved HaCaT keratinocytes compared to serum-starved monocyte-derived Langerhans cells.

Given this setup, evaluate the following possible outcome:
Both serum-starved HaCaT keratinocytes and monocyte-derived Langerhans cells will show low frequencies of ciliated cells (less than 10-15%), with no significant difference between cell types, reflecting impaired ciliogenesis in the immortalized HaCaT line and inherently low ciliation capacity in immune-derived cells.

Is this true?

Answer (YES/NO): NO